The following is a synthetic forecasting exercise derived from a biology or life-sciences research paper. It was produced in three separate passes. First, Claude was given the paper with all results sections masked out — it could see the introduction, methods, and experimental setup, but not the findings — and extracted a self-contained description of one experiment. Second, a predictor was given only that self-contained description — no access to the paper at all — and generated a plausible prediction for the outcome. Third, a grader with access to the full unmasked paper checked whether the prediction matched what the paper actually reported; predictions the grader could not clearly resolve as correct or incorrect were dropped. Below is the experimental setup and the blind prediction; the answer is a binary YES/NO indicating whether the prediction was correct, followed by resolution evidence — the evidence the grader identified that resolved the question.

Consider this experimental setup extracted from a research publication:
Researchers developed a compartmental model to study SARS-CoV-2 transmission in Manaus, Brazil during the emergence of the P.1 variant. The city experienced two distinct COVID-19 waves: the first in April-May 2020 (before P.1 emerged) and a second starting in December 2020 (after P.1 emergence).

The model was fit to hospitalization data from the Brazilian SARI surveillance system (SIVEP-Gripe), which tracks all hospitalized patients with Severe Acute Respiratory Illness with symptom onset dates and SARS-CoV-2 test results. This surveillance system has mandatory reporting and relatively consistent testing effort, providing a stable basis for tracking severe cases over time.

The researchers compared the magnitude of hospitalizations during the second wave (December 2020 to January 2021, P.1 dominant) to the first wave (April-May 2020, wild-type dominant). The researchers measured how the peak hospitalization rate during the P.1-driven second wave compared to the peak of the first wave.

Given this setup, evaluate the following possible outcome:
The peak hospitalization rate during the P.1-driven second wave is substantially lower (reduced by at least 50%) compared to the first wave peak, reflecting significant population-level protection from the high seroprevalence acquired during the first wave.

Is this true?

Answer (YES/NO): NO